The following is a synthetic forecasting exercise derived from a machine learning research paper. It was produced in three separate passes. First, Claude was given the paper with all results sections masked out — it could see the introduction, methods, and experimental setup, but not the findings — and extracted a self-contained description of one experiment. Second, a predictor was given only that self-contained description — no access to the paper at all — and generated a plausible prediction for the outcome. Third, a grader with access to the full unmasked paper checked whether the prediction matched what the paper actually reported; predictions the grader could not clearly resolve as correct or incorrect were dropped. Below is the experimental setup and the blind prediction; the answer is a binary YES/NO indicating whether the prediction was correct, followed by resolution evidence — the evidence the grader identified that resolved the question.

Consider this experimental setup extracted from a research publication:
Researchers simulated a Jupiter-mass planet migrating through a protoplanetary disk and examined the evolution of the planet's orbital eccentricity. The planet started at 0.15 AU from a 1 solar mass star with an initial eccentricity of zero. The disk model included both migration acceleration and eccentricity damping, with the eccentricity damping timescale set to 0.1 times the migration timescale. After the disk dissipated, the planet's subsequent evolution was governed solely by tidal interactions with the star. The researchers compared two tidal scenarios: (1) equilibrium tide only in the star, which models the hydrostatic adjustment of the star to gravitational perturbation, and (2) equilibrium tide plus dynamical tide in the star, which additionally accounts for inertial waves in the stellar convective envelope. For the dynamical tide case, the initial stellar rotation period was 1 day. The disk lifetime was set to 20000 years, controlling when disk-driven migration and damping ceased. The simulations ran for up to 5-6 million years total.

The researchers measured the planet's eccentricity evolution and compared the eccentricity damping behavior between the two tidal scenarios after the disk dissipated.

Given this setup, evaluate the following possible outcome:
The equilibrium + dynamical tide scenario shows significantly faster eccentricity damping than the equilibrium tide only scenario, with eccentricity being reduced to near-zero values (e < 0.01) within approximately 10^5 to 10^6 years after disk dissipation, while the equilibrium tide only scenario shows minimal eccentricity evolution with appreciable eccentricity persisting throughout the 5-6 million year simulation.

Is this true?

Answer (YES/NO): NO